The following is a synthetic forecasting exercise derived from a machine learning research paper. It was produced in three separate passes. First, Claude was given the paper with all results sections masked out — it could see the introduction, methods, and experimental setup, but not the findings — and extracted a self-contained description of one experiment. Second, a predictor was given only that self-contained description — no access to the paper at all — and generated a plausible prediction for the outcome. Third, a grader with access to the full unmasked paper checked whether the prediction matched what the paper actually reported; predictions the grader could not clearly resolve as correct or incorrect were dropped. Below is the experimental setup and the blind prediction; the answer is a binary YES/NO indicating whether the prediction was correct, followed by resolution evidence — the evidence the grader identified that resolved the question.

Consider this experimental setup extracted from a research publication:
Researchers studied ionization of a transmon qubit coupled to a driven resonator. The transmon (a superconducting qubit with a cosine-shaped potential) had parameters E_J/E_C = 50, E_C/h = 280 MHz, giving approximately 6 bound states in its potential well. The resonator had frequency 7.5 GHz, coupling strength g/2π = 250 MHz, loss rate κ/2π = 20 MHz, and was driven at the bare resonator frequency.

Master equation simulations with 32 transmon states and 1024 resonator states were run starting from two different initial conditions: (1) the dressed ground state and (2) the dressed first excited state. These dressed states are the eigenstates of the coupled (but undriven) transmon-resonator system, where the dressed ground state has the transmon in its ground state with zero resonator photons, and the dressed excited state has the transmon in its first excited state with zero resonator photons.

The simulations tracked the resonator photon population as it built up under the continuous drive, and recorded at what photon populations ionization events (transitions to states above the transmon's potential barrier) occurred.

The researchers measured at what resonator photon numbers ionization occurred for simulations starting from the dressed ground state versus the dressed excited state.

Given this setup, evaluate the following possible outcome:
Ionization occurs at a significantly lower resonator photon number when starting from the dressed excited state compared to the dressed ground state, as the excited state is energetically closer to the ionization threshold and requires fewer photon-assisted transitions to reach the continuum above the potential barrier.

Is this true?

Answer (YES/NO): YES